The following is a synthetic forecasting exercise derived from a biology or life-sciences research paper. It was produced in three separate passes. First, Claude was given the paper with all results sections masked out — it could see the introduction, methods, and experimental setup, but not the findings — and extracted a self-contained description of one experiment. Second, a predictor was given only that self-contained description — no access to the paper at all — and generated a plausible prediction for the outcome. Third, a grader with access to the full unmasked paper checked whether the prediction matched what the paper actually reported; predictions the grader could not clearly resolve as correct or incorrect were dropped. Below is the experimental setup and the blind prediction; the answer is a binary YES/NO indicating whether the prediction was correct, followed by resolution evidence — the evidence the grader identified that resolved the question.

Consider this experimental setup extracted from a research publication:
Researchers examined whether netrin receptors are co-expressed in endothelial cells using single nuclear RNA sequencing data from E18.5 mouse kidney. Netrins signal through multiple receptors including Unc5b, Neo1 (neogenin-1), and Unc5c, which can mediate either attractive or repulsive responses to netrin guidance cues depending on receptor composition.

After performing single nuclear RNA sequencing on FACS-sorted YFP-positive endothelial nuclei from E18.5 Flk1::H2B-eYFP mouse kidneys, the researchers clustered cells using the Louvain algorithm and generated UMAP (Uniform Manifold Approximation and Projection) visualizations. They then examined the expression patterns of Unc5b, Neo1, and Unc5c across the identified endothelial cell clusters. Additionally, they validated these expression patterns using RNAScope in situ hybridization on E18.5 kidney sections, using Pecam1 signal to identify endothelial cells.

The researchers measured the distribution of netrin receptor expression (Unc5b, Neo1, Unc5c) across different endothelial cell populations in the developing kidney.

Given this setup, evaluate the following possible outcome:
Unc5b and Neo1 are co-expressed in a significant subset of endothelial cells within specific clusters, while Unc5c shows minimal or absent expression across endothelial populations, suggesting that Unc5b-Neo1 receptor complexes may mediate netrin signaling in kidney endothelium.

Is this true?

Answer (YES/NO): NO